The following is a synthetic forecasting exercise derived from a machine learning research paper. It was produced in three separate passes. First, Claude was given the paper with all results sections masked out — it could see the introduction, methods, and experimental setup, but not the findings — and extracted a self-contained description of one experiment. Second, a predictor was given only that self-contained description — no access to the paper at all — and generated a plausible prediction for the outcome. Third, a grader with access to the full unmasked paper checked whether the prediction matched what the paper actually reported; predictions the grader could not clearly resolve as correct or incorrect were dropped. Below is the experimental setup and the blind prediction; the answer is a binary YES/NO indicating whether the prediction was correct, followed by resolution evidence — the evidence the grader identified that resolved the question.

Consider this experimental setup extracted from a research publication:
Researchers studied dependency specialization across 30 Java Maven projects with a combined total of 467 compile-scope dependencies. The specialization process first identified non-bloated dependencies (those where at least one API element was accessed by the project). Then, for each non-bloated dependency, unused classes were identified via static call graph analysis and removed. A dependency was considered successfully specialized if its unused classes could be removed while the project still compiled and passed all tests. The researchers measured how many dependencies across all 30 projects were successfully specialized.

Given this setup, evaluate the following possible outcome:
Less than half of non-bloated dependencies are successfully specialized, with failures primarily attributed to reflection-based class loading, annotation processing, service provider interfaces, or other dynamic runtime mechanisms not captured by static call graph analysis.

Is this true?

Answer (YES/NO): NO